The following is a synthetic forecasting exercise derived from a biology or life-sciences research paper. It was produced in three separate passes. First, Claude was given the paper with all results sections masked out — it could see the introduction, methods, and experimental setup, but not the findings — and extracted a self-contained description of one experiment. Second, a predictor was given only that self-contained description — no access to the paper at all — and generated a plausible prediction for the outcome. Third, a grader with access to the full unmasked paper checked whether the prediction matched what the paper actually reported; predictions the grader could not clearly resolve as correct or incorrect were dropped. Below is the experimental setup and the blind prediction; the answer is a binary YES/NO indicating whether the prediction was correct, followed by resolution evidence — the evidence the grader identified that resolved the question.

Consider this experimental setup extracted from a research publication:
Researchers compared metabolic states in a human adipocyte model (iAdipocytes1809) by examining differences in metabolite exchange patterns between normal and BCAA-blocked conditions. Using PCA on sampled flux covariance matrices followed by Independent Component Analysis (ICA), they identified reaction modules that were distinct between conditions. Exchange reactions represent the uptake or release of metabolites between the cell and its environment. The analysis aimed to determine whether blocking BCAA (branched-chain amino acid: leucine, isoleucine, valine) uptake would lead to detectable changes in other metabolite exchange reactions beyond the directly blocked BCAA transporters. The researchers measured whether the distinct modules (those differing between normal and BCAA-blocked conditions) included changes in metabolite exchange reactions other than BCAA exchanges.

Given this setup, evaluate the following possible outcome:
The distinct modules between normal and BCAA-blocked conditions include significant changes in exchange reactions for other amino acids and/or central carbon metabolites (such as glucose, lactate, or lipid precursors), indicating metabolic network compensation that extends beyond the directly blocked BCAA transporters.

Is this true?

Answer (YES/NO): YES